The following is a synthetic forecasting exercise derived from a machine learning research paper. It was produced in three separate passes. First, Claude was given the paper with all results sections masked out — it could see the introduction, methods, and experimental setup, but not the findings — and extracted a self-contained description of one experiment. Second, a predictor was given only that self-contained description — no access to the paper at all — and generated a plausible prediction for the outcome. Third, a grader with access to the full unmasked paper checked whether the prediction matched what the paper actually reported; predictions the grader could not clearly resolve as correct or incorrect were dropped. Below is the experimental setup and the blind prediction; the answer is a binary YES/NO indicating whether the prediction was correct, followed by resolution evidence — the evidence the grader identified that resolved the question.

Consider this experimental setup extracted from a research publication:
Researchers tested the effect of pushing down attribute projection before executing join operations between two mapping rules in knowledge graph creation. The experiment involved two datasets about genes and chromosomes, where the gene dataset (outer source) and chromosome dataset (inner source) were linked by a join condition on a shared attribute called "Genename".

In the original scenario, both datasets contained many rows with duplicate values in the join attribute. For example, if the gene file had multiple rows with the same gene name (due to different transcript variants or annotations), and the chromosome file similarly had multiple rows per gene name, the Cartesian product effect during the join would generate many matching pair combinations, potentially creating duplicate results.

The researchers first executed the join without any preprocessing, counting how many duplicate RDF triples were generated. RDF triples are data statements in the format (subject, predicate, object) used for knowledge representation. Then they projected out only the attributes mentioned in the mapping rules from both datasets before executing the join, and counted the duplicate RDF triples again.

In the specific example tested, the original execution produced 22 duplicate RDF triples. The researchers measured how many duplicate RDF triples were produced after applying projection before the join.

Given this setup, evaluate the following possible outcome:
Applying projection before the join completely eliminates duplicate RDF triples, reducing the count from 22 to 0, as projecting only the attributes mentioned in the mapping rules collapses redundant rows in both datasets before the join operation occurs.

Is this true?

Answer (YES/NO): NO